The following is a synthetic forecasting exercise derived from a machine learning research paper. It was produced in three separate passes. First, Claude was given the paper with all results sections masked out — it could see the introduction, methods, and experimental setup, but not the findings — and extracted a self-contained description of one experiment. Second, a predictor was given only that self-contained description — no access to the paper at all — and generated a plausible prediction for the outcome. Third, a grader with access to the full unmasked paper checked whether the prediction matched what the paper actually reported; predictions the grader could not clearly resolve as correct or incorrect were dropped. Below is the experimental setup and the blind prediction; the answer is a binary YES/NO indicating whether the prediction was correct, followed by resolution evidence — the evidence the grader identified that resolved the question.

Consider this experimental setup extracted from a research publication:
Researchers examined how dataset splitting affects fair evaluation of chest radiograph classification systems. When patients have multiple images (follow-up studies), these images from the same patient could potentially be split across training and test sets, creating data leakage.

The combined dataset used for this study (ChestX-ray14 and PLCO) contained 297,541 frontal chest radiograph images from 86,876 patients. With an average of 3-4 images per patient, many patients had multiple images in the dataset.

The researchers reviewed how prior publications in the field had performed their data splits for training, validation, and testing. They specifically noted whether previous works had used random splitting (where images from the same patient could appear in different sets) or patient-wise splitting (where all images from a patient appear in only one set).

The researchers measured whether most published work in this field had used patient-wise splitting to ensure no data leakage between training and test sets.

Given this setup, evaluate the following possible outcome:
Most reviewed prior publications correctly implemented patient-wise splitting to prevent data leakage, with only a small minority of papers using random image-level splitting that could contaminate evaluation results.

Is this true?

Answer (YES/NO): NO